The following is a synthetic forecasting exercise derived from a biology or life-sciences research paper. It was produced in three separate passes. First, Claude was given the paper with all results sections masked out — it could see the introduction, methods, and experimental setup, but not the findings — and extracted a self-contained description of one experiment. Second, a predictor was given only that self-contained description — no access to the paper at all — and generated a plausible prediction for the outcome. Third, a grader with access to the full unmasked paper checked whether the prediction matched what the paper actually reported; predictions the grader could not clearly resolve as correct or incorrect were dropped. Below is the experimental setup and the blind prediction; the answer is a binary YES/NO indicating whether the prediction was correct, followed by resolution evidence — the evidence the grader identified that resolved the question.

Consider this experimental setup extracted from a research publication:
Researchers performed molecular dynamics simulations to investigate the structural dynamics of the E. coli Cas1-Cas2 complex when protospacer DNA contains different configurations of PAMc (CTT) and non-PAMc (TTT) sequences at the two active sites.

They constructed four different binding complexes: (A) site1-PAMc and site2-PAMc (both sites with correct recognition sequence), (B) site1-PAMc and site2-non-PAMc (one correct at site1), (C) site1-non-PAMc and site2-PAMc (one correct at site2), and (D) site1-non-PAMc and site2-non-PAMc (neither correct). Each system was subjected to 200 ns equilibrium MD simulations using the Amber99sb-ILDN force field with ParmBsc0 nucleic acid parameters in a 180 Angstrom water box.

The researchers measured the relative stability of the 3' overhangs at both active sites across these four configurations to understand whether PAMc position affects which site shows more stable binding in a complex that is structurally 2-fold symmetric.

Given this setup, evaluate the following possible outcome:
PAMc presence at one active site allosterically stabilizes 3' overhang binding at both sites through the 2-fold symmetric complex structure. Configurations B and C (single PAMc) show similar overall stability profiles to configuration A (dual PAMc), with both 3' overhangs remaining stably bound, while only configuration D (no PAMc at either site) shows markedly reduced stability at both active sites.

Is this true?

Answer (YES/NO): NO